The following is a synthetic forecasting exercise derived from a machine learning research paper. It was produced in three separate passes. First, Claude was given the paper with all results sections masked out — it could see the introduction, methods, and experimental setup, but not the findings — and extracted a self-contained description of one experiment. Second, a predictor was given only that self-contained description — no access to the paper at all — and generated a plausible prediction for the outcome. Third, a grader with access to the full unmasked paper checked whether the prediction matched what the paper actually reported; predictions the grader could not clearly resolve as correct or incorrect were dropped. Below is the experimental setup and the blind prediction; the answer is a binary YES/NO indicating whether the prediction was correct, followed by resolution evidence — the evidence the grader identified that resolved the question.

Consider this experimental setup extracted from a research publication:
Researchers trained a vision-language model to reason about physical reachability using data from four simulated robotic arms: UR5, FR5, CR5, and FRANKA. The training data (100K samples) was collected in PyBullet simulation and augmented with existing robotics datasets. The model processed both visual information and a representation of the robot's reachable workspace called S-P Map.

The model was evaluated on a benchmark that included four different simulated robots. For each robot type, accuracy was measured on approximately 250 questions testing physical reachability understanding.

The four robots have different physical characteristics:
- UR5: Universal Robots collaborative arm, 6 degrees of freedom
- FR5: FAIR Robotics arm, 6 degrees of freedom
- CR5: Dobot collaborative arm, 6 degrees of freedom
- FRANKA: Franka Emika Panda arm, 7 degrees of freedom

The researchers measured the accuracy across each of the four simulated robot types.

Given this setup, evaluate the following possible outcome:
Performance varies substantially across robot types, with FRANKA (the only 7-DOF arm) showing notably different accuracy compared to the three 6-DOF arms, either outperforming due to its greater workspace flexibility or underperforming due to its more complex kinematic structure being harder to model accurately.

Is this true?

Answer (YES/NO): NO